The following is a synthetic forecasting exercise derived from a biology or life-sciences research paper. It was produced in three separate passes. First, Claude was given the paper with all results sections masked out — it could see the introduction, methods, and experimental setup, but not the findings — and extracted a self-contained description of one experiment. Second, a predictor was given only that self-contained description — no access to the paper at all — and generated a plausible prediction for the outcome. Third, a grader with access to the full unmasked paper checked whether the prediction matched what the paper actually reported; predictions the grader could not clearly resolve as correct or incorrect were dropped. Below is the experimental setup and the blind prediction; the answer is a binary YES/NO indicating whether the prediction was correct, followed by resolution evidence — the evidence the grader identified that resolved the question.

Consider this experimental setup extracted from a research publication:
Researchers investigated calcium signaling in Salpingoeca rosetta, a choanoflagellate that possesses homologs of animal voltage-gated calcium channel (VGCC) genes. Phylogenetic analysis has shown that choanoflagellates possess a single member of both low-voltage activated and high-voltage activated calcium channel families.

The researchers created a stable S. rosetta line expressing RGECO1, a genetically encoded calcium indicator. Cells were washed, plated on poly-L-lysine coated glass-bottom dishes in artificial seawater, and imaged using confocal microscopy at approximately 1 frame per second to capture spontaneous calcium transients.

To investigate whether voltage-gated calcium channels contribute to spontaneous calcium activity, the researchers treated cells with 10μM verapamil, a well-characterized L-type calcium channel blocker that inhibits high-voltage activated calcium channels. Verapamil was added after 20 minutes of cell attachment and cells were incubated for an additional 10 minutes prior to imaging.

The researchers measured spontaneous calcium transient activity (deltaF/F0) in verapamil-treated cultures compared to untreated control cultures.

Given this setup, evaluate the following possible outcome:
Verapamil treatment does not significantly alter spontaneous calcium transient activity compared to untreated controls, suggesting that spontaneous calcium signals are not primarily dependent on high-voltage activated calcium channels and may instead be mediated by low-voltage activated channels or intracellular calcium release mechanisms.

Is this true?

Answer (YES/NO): NO